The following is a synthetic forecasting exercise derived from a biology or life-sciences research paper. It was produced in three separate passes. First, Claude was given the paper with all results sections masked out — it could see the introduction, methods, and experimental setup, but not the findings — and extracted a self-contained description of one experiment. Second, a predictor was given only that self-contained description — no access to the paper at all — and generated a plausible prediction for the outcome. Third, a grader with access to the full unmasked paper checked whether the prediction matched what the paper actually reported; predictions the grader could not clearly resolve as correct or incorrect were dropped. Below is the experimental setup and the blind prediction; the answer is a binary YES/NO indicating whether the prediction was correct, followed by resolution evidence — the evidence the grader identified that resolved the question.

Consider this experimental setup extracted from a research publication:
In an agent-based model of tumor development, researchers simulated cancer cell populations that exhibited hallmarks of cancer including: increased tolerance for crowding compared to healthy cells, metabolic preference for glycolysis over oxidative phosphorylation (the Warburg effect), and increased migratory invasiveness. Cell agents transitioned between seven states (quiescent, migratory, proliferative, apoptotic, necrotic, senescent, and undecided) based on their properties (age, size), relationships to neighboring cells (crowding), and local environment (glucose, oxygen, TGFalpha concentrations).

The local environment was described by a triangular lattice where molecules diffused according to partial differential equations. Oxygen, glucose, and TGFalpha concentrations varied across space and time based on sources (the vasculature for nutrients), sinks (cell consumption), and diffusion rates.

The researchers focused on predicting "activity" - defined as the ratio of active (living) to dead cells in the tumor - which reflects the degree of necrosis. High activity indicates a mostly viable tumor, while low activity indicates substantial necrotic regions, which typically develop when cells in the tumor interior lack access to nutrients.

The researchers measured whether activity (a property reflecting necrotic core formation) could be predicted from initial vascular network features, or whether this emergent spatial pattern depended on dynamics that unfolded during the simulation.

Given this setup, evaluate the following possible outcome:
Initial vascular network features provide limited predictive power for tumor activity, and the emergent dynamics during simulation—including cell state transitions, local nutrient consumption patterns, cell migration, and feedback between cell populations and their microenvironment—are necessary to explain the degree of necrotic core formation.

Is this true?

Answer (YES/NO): YES